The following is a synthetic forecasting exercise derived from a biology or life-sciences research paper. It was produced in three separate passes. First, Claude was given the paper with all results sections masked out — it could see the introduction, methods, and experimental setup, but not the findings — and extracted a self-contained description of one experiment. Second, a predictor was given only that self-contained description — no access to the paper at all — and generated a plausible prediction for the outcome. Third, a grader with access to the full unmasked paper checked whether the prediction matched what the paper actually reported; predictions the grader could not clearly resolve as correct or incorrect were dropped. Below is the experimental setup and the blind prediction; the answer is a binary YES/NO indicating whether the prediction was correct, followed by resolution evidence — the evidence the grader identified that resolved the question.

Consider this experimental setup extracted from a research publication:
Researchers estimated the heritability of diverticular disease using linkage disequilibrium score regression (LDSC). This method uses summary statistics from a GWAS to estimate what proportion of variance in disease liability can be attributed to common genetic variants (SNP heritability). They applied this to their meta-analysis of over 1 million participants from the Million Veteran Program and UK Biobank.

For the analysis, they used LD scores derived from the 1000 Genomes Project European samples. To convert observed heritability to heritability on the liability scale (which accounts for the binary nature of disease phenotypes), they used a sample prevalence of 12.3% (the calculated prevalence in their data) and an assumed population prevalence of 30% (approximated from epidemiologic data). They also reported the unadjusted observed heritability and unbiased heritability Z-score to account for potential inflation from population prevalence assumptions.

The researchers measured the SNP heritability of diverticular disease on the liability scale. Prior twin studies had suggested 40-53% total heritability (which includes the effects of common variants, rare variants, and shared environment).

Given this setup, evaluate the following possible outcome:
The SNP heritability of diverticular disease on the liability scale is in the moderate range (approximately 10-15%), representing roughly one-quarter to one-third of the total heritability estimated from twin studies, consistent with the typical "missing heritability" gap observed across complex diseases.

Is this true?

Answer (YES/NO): NO